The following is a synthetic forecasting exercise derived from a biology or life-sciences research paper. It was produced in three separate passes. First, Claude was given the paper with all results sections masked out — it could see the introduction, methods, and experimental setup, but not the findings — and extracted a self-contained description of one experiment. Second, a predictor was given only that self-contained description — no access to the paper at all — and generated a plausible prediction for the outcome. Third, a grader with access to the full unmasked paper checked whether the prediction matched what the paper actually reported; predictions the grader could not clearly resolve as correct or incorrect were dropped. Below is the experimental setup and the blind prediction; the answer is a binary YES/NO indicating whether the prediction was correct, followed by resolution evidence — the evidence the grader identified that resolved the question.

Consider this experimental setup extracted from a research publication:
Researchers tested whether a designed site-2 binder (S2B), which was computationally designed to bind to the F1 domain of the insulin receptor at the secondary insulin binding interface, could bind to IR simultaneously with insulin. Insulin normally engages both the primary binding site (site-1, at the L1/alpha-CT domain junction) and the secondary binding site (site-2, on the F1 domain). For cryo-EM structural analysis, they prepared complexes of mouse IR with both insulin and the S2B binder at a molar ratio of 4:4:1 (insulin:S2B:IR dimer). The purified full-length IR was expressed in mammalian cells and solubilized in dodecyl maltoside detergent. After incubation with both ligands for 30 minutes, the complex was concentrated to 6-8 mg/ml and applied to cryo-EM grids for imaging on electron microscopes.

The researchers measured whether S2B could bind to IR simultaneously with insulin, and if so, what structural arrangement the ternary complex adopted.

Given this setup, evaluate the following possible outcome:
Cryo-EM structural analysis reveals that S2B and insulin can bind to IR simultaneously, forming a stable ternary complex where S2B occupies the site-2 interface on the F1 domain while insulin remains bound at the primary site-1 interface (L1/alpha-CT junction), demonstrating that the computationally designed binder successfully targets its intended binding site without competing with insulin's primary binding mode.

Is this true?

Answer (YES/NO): YES